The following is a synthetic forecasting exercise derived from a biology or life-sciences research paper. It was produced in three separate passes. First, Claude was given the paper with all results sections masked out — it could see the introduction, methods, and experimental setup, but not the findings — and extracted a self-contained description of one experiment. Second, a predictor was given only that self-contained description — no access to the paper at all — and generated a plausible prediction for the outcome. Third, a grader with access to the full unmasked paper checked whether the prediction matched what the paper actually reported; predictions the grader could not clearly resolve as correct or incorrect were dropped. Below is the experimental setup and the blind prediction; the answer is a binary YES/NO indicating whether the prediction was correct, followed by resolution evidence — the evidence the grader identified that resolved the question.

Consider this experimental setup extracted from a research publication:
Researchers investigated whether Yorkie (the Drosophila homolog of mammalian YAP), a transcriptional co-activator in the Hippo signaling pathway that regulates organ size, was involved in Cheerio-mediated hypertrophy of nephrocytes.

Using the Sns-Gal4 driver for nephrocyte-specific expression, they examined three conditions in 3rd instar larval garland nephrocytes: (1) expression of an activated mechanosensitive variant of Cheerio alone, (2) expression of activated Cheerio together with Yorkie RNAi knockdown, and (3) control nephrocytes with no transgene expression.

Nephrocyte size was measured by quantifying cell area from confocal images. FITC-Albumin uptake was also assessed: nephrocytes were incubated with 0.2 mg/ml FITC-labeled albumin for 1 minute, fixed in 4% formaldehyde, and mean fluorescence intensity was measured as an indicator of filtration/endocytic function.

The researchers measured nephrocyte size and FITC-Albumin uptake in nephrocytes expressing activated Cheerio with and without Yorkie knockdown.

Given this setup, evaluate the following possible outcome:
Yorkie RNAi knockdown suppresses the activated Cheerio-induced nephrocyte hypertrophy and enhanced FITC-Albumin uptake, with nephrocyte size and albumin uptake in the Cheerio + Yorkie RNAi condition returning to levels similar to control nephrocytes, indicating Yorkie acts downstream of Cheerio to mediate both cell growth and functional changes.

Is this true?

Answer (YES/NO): NO